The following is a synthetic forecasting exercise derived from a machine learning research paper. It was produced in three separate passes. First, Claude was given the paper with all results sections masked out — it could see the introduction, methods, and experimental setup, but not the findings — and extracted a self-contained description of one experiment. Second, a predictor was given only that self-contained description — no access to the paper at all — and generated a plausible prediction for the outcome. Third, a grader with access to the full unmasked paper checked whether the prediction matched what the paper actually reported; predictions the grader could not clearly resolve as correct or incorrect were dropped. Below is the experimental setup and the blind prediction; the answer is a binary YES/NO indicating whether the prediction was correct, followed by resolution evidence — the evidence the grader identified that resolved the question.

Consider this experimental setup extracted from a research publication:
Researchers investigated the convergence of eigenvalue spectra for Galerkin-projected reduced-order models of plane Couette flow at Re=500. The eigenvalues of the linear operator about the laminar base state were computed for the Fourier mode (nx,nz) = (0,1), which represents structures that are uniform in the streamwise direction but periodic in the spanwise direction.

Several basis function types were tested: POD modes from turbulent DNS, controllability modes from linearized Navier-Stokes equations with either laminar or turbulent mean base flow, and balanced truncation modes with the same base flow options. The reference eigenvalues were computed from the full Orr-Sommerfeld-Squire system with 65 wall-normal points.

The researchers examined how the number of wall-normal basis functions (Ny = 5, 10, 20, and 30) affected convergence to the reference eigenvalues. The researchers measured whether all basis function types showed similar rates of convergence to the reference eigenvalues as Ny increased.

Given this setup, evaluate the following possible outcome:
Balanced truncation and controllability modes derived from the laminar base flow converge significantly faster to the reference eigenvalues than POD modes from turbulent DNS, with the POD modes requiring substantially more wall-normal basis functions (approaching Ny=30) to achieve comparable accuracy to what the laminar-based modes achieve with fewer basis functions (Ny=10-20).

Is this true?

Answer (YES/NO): NO